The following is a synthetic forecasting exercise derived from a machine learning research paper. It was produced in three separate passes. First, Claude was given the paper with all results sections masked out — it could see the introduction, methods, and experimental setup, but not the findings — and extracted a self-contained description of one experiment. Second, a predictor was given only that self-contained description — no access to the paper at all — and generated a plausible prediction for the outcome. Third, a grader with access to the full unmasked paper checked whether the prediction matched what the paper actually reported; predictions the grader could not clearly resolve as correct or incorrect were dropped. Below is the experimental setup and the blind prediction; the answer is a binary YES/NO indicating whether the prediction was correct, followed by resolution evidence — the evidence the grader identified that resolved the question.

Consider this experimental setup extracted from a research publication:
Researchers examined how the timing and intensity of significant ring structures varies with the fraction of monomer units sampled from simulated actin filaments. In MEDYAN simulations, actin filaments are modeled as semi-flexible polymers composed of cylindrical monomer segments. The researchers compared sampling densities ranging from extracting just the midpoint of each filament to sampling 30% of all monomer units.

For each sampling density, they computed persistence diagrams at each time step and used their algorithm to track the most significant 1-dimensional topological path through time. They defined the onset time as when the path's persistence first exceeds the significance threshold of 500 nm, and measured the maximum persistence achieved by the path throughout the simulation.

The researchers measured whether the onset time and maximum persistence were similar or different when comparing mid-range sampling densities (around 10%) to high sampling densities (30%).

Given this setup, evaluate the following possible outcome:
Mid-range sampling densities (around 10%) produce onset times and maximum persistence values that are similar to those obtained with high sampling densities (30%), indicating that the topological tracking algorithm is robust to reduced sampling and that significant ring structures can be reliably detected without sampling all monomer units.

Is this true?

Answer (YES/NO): YES